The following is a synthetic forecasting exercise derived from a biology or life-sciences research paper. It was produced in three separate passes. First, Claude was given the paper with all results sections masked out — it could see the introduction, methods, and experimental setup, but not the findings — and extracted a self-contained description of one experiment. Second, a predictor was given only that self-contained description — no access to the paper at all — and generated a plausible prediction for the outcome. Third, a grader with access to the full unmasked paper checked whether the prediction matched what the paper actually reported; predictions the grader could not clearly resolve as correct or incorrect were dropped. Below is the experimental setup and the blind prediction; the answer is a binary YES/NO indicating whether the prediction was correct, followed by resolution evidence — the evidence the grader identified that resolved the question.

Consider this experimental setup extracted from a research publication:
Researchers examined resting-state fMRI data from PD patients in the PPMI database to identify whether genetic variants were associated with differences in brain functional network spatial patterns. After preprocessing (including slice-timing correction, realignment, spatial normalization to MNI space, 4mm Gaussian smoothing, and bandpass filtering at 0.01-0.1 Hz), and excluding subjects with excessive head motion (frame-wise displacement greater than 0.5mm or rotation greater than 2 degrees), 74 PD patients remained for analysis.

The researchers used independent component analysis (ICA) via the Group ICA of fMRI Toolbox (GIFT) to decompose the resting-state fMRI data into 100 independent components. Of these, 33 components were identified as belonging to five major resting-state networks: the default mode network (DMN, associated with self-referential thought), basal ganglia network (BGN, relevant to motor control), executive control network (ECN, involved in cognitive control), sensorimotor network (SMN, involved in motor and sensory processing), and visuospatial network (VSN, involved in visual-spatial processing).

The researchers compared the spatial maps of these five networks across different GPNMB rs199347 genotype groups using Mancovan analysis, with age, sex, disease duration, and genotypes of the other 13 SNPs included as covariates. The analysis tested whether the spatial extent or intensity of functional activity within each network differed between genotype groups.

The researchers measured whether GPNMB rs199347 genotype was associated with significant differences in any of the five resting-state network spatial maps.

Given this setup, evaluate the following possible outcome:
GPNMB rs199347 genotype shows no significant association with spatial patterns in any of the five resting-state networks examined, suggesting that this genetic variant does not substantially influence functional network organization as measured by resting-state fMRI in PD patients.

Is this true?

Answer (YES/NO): NO